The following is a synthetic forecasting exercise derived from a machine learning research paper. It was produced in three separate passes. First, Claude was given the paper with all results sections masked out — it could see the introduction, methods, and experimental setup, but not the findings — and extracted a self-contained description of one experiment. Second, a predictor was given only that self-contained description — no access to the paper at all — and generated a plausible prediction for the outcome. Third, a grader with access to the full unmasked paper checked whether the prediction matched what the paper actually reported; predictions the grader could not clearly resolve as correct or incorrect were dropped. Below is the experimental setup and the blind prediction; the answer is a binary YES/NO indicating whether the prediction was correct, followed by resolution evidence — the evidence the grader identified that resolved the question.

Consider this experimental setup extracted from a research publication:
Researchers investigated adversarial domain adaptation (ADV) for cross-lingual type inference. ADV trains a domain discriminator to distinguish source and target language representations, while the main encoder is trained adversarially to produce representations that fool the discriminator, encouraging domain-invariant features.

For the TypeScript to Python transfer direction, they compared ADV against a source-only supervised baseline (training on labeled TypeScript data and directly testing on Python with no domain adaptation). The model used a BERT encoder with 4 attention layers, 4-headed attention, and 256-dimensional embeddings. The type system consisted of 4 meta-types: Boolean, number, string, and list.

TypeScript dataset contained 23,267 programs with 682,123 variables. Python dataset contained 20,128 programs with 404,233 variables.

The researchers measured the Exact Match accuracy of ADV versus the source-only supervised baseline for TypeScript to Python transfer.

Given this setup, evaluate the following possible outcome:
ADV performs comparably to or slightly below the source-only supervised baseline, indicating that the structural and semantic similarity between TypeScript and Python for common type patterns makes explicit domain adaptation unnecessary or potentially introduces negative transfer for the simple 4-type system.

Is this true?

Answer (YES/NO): NO